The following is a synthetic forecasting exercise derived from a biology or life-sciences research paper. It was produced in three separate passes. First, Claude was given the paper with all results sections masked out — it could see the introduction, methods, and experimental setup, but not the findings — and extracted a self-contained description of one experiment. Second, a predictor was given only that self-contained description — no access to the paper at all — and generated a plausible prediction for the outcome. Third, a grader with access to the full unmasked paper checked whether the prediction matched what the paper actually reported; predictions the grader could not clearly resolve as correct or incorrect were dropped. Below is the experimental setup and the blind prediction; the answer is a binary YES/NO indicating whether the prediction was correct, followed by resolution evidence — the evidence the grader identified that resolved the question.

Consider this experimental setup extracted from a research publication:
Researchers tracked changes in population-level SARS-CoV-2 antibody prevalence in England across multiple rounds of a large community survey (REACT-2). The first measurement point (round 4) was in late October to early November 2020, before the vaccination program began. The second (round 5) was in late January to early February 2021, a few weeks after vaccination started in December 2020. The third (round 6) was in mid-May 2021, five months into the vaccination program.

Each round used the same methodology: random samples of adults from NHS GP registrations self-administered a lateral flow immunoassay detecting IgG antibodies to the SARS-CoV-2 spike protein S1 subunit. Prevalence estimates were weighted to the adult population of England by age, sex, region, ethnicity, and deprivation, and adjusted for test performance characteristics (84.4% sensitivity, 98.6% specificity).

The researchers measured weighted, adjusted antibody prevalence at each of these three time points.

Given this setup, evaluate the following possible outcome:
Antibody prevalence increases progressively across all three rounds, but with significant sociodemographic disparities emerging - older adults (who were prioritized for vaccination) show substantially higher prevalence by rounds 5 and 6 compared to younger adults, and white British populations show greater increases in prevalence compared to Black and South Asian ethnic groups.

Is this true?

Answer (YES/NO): NO